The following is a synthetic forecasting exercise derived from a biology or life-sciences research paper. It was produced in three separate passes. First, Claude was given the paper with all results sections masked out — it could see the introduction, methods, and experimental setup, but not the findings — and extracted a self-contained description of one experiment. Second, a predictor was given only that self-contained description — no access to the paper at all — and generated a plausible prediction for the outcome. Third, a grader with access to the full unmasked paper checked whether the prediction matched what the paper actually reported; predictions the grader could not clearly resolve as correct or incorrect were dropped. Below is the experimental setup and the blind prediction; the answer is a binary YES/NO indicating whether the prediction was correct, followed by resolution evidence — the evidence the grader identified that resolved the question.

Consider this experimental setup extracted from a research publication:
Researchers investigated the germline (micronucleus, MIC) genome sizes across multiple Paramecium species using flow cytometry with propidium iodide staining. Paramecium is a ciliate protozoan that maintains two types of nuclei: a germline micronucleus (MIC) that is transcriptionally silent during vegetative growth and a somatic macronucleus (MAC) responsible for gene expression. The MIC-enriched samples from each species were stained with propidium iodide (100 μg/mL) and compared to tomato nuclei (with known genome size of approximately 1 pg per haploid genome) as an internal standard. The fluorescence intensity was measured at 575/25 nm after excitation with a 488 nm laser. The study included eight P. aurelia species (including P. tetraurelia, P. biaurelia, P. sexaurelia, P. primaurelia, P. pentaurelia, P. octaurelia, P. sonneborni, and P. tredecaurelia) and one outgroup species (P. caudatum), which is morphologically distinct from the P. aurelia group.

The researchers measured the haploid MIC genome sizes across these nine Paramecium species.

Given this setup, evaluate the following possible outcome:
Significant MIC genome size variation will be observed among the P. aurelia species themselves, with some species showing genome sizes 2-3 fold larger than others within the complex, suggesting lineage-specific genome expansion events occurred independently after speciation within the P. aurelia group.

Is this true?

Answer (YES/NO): YES